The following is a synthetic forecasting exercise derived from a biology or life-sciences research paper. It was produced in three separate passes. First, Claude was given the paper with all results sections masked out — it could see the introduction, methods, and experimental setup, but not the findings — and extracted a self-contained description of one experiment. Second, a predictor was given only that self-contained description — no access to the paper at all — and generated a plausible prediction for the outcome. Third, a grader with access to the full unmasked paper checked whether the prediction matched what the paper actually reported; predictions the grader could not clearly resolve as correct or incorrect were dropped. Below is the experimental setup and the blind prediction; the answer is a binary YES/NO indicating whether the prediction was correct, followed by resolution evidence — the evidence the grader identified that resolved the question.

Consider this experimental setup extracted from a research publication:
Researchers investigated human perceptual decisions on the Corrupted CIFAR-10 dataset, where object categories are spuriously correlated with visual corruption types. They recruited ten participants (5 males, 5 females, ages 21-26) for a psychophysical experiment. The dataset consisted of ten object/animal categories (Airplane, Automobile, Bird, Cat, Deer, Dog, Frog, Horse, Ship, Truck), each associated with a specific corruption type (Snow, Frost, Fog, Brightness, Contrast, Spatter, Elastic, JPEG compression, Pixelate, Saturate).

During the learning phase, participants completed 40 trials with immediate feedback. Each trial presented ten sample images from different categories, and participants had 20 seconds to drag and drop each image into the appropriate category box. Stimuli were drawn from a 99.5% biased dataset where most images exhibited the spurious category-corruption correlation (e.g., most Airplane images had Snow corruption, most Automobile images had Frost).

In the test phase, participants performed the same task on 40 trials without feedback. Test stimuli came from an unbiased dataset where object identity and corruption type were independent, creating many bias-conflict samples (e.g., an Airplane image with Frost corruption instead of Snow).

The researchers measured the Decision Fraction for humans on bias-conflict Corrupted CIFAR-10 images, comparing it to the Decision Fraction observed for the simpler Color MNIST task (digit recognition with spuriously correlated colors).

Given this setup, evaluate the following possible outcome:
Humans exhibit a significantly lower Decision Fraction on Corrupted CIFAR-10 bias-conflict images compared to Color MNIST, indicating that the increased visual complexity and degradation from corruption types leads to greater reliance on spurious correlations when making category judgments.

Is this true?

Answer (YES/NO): NO